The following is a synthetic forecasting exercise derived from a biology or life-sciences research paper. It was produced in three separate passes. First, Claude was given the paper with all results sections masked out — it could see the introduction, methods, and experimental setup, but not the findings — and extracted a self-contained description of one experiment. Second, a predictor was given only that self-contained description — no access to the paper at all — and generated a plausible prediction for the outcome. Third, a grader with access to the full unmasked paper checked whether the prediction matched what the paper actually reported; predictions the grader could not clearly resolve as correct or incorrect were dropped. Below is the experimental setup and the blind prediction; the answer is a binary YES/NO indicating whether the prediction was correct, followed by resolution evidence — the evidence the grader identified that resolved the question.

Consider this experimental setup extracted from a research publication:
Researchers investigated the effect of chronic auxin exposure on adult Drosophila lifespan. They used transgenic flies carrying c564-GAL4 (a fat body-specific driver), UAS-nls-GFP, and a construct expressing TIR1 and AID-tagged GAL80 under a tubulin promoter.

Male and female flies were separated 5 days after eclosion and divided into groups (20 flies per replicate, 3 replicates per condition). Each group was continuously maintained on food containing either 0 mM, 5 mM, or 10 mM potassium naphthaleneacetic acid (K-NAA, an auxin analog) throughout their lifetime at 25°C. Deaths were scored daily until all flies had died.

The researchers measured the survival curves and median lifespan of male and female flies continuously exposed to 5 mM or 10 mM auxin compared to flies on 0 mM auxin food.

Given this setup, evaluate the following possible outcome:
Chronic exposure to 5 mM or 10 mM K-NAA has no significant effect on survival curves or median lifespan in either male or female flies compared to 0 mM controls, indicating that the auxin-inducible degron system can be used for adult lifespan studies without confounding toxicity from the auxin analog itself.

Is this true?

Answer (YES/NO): YES